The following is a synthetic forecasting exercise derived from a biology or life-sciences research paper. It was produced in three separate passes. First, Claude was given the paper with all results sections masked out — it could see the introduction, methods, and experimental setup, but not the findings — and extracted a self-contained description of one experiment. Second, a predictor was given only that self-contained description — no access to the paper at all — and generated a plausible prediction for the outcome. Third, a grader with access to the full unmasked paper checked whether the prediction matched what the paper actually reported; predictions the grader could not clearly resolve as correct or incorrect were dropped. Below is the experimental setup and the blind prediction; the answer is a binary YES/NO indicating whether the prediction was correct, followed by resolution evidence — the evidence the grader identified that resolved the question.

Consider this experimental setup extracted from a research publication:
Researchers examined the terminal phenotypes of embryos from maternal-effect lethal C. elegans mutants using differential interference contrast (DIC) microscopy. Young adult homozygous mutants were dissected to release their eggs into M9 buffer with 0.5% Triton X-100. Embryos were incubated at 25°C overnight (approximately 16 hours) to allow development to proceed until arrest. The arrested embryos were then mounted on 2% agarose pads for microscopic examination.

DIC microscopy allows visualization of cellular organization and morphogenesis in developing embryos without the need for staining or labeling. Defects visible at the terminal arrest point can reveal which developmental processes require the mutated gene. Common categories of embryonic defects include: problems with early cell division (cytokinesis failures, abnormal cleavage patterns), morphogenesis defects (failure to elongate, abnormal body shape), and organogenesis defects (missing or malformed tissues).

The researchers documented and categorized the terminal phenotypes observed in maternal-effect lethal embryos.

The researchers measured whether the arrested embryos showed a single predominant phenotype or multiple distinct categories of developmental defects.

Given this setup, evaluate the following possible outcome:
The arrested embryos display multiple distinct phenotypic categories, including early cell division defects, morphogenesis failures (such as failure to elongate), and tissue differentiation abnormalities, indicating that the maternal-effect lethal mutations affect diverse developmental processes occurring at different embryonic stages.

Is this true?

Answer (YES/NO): YES